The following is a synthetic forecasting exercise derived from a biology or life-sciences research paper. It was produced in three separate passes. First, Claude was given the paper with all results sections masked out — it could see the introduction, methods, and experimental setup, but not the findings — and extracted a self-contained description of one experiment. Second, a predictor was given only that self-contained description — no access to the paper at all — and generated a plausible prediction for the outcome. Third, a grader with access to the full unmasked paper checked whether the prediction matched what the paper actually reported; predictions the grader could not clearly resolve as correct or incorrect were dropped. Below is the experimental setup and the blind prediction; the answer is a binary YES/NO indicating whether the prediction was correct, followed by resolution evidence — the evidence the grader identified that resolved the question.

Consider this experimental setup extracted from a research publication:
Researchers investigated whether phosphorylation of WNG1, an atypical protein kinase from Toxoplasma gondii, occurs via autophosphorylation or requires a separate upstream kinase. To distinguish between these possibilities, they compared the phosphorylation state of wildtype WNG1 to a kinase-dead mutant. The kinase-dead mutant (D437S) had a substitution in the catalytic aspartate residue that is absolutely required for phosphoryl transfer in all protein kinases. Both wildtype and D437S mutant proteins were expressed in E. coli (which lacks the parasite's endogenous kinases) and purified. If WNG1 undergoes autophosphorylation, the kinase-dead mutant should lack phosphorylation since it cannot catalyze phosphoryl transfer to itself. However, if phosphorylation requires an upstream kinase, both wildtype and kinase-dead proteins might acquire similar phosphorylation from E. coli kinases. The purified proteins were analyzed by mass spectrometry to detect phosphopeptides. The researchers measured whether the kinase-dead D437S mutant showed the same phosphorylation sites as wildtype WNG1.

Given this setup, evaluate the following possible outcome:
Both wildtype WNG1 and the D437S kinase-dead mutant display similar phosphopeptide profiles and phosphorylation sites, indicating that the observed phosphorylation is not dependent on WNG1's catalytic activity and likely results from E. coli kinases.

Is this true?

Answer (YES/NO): NO